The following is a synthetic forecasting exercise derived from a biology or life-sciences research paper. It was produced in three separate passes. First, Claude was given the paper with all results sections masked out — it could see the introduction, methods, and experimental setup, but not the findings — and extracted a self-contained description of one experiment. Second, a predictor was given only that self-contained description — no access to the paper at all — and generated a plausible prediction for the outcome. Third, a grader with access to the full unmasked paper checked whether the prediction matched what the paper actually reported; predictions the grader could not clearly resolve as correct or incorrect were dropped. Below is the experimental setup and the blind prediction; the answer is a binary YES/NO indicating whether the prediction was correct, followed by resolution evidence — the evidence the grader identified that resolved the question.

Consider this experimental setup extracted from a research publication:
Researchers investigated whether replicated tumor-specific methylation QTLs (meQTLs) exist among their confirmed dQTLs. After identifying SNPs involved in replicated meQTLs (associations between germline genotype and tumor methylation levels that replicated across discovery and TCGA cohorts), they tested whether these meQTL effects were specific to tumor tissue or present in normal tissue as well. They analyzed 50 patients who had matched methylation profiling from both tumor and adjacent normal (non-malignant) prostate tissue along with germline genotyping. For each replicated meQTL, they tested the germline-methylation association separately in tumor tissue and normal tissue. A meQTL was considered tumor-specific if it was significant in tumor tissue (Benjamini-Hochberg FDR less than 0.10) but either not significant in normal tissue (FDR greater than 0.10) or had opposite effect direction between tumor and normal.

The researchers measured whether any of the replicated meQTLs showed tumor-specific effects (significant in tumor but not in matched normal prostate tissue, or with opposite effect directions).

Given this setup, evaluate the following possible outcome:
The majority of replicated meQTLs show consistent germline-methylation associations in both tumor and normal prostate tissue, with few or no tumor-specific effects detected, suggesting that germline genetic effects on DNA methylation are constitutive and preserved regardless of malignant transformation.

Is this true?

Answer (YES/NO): NO